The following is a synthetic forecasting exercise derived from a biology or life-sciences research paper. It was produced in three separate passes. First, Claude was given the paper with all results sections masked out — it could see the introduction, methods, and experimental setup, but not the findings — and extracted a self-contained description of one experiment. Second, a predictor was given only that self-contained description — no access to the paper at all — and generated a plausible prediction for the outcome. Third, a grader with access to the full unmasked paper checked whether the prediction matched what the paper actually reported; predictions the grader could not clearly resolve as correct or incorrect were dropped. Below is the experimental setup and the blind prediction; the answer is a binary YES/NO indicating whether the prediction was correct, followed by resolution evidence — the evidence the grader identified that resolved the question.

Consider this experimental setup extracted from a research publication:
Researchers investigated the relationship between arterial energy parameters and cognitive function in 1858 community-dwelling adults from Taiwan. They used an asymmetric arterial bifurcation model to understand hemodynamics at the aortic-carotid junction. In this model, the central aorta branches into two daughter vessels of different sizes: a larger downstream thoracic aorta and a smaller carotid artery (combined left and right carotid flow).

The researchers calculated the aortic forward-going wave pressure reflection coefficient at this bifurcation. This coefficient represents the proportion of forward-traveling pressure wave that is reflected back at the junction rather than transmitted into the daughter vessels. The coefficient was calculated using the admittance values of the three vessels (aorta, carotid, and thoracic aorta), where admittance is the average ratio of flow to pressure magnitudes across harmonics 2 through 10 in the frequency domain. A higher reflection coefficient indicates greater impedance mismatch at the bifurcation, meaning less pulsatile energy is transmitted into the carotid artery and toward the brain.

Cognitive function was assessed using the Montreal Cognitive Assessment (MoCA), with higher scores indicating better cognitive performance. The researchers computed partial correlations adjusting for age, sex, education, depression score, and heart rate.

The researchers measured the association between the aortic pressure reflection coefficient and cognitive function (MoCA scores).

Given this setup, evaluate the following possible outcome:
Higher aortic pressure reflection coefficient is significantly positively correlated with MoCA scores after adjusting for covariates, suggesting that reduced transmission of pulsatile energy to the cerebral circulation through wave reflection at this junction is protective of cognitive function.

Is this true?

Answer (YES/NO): YES